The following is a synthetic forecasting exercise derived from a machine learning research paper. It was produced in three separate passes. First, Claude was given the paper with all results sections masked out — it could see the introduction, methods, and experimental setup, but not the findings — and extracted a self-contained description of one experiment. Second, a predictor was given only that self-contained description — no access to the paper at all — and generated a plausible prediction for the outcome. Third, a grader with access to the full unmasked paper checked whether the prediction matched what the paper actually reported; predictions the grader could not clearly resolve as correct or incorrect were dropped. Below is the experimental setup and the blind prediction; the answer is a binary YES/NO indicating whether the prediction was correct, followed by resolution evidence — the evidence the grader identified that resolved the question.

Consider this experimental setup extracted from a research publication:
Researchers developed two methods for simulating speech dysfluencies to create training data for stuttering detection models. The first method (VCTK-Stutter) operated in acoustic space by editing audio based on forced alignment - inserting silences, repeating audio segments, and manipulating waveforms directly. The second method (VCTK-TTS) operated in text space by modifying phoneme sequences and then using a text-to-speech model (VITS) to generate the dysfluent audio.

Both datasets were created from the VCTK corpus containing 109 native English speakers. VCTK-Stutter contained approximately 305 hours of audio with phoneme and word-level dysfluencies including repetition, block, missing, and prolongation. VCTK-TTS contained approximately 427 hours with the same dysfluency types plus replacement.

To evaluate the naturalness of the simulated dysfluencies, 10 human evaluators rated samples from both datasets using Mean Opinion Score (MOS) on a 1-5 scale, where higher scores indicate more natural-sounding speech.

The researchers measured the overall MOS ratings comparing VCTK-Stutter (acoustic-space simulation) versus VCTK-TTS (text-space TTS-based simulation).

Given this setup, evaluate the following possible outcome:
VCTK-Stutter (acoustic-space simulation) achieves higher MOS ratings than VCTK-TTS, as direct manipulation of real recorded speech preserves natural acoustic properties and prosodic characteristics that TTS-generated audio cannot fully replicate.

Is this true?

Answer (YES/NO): NO